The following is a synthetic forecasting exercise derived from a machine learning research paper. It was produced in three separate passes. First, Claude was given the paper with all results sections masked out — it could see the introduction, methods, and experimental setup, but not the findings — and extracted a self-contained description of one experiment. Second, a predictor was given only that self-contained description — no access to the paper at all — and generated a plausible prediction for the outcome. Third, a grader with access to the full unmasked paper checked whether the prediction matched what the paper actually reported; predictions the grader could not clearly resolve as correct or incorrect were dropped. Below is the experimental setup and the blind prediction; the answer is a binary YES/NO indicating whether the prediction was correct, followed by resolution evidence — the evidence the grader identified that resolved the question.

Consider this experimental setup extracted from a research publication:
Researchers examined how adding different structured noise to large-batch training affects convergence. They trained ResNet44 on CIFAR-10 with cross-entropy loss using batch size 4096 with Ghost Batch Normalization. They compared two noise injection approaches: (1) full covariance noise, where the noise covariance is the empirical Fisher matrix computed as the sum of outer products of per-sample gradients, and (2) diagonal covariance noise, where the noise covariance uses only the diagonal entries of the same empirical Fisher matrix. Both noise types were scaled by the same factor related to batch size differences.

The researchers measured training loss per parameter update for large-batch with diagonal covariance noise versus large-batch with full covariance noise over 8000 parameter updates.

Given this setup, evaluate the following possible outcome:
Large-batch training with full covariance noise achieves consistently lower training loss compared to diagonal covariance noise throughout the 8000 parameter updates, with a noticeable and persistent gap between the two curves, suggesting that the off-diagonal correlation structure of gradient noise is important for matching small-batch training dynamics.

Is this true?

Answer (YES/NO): NO